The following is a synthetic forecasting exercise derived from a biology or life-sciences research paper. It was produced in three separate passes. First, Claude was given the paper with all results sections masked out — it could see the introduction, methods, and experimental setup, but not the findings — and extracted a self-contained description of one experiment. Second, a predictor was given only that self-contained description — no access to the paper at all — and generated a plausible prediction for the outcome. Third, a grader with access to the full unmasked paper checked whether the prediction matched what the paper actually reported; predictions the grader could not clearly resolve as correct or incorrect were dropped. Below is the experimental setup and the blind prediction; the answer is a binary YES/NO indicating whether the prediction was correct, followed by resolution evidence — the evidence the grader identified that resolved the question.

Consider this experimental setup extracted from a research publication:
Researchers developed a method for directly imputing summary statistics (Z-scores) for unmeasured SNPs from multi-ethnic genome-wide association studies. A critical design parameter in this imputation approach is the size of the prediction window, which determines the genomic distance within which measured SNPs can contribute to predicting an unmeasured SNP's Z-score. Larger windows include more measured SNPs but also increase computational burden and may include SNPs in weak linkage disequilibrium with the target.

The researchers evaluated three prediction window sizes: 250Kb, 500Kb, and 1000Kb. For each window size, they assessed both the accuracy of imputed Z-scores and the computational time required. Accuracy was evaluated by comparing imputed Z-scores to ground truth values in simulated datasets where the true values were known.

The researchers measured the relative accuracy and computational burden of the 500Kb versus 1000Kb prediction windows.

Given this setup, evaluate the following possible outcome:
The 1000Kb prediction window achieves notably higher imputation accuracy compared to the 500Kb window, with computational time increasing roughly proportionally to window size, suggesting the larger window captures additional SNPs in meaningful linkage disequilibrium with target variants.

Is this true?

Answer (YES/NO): NO